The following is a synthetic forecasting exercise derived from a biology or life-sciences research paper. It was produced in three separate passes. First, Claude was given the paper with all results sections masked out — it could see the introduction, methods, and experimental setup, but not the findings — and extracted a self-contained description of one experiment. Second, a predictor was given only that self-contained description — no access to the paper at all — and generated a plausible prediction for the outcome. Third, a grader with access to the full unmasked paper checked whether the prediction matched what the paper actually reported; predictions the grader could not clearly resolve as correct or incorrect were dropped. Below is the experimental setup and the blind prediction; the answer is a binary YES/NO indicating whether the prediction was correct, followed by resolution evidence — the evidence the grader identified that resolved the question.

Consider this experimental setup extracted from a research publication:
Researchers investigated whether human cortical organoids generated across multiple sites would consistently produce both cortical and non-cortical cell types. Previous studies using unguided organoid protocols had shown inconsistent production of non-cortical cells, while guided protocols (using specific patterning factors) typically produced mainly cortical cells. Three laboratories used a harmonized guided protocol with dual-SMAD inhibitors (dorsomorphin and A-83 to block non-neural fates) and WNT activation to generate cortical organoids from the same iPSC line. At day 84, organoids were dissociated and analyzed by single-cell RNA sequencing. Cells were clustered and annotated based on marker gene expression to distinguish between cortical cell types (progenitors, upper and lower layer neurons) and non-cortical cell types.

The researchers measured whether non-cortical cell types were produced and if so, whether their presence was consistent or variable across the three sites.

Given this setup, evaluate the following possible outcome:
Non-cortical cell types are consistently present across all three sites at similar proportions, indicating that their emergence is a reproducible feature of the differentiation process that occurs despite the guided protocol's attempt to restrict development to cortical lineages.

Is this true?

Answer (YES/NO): YES